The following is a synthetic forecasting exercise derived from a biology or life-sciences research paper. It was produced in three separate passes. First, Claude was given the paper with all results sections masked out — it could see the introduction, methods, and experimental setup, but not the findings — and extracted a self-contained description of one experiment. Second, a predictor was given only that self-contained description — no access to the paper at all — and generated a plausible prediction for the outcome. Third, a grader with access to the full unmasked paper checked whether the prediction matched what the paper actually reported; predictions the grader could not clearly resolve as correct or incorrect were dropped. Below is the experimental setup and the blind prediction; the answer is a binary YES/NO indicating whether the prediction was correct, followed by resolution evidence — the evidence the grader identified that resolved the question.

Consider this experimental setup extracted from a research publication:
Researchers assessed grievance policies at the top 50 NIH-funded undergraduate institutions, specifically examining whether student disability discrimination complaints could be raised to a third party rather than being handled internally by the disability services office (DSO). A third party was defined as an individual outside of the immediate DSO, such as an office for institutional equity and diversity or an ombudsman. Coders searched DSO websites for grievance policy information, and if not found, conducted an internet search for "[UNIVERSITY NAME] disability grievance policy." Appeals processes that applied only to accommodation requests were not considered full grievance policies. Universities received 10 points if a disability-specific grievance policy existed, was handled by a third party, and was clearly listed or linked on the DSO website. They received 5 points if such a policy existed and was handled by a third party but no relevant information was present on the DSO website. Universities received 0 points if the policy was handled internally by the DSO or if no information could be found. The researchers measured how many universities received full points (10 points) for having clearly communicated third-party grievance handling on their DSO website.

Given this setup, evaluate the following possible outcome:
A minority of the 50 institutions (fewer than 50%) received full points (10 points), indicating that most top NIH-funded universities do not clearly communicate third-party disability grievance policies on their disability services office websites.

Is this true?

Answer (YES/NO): NO